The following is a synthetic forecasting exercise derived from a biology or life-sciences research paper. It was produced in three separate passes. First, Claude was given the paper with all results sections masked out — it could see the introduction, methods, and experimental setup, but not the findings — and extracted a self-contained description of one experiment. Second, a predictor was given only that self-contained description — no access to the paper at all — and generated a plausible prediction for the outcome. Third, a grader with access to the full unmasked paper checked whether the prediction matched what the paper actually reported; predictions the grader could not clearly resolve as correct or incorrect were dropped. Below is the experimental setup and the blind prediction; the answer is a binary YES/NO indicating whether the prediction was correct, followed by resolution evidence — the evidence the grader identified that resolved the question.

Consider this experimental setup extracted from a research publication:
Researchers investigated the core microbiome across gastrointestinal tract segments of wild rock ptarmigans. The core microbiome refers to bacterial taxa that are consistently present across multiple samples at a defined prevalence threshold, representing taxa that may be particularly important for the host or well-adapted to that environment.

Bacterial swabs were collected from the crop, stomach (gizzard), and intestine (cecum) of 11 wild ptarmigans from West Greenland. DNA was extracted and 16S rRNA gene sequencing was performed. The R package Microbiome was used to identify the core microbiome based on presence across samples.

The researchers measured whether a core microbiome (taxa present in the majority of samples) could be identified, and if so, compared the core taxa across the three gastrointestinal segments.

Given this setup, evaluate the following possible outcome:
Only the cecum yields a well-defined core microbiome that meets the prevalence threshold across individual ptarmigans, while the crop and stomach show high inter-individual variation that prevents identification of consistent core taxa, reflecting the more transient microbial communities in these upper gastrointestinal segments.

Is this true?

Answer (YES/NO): NO